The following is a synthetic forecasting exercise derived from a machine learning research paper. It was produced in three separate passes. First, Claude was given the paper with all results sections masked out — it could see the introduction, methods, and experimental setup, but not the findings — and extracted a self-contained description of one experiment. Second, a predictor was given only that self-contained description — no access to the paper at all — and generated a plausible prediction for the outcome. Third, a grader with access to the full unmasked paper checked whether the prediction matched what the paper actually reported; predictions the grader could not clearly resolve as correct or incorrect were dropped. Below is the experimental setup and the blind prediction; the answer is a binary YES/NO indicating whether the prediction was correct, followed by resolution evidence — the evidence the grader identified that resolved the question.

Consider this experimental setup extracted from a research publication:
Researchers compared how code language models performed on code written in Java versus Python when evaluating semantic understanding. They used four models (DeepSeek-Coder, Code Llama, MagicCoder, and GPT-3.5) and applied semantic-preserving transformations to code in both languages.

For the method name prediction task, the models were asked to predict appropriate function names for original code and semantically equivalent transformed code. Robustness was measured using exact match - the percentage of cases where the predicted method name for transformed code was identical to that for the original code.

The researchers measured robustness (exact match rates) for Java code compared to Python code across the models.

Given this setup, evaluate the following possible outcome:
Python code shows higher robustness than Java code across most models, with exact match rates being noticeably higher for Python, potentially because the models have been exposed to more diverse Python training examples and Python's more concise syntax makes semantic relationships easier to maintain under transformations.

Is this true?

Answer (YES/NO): NO